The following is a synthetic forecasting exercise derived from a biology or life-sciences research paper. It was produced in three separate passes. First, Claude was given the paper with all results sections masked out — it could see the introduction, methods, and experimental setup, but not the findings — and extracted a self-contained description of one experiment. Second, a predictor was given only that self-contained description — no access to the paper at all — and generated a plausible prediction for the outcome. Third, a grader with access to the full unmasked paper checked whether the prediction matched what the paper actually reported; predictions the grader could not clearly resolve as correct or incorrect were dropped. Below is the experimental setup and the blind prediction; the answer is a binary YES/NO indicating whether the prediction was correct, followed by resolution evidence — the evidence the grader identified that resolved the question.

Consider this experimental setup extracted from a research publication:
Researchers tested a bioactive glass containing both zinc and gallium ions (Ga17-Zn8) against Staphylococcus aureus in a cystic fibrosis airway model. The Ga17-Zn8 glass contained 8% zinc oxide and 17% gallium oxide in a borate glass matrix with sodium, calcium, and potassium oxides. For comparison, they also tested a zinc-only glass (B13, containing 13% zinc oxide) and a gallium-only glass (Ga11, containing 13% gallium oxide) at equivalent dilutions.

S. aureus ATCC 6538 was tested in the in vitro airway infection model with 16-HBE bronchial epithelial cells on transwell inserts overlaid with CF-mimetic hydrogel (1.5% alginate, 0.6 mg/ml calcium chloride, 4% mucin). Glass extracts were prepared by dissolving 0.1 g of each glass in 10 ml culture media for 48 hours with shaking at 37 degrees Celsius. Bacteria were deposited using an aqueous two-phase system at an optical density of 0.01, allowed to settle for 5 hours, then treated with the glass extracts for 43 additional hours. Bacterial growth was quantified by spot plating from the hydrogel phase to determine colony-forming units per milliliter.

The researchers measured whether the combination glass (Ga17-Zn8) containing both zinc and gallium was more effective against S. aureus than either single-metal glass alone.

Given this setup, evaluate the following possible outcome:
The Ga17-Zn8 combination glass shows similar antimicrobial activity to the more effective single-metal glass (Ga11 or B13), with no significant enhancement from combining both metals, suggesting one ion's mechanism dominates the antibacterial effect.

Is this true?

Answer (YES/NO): NO